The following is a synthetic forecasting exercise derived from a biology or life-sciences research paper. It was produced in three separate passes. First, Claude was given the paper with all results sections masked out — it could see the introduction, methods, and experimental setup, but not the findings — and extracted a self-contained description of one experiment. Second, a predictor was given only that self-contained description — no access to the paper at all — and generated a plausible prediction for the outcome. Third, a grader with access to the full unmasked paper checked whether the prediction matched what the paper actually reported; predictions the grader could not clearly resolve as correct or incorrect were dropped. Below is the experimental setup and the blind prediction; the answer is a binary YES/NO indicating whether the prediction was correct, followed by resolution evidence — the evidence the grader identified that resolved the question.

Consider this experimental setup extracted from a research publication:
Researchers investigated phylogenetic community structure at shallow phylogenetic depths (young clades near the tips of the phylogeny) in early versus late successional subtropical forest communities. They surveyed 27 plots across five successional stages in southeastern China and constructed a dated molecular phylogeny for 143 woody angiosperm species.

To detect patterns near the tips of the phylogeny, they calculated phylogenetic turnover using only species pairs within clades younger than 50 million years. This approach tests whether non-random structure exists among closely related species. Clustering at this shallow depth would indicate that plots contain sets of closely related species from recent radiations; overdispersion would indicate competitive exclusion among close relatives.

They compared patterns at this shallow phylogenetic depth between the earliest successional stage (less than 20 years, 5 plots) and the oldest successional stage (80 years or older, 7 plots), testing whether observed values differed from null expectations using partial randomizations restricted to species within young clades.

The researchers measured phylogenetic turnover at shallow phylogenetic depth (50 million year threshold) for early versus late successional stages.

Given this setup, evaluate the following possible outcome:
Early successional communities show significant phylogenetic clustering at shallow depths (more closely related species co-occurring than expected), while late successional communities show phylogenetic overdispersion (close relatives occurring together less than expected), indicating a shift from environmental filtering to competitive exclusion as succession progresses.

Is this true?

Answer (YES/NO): NO